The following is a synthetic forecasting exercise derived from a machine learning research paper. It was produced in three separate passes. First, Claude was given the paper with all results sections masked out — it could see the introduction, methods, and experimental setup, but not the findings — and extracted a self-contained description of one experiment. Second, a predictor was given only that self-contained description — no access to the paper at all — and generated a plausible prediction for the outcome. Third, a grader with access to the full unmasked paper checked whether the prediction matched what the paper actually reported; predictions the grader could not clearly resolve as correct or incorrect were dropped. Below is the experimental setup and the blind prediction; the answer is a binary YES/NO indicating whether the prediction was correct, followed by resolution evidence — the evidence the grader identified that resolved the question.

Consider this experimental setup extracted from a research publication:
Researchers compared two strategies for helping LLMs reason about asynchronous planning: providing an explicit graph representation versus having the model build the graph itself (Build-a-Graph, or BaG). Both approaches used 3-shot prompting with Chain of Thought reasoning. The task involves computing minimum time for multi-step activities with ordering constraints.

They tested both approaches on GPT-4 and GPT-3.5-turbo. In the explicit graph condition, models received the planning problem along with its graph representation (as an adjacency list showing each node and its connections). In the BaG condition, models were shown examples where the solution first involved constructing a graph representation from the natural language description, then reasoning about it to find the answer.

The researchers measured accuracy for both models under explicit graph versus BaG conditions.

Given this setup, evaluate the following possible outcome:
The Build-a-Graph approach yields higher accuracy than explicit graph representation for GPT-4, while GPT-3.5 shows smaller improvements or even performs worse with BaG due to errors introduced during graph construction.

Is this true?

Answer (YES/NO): NO